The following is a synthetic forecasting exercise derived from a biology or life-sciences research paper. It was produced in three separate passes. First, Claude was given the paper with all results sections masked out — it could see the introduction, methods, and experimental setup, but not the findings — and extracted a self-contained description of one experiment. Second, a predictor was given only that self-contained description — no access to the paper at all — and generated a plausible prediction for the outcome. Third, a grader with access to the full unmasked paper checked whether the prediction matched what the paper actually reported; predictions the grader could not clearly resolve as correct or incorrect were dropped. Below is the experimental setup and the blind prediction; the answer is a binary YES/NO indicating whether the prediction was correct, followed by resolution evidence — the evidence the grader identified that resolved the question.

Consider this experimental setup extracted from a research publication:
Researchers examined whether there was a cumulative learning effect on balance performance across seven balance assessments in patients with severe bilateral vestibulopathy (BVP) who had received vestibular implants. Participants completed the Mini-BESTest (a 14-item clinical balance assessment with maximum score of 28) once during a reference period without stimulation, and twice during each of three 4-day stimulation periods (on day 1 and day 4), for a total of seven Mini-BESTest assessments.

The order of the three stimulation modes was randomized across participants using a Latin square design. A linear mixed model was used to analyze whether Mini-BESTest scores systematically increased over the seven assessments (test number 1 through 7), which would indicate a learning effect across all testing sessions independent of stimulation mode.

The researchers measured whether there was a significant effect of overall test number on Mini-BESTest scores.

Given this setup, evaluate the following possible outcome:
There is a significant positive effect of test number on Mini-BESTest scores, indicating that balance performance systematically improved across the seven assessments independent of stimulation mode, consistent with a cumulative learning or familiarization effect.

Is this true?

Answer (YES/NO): NO